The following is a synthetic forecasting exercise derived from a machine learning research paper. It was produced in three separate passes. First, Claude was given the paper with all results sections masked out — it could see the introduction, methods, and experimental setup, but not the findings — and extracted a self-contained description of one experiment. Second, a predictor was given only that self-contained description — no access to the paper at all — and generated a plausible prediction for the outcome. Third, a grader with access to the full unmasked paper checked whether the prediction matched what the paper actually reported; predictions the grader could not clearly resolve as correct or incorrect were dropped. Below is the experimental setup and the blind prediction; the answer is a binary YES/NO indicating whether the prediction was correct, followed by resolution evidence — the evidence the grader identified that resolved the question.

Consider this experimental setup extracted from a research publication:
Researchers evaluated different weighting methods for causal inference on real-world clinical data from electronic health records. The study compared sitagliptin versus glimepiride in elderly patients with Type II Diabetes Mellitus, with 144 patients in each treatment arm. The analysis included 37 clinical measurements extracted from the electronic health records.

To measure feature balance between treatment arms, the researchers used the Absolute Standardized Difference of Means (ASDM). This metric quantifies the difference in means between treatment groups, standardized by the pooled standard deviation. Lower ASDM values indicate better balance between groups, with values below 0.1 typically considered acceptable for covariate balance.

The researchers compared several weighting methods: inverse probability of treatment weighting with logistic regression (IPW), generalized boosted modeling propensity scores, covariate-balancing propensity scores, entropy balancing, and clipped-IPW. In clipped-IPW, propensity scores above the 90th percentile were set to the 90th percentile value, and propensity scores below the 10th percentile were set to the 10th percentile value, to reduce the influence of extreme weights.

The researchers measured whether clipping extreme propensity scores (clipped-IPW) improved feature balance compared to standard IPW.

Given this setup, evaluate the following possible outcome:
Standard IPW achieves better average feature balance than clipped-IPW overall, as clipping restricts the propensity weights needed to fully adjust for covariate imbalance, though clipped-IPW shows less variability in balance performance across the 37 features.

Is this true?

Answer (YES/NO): NO